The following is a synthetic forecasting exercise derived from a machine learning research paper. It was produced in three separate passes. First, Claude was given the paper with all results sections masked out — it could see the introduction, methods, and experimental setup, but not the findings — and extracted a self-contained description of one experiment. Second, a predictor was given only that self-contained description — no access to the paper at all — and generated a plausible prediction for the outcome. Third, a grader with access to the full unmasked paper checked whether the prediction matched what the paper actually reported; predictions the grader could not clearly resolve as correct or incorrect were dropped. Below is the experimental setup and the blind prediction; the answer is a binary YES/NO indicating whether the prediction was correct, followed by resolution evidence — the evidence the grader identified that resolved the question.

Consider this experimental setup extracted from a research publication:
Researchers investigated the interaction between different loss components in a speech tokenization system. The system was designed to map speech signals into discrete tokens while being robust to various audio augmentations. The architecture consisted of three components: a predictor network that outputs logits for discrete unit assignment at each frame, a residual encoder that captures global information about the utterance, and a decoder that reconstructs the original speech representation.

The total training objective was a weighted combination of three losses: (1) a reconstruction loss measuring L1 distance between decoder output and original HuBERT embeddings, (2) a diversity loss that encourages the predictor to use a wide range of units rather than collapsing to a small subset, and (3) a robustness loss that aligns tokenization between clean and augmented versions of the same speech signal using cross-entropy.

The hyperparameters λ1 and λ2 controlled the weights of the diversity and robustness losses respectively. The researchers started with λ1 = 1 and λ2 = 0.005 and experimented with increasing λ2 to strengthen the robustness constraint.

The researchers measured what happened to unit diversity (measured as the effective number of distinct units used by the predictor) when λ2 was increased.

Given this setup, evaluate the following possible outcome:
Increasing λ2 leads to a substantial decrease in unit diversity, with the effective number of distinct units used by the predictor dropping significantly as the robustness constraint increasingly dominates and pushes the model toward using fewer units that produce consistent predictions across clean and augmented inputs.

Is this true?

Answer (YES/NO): YES